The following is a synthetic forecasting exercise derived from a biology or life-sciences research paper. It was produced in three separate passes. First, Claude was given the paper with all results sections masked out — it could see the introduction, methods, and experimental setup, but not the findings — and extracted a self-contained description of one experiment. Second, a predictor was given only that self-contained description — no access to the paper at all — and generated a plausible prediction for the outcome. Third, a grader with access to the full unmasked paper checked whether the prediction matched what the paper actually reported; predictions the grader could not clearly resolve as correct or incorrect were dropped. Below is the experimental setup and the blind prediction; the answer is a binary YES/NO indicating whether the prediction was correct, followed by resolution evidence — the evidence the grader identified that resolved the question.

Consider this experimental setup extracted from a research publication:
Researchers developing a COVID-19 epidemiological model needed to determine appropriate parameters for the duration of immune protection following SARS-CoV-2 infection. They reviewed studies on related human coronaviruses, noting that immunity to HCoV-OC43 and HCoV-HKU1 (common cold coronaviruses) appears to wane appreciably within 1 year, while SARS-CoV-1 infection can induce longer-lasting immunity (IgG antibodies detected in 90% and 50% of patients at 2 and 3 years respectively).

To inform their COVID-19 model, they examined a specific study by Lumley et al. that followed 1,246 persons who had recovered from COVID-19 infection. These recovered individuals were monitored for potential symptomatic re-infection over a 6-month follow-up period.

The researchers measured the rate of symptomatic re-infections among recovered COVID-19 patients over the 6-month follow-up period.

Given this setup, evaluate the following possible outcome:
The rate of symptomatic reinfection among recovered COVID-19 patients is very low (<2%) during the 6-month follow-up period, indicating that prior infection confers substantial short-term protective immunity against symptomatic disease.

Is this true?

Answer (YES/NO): YES